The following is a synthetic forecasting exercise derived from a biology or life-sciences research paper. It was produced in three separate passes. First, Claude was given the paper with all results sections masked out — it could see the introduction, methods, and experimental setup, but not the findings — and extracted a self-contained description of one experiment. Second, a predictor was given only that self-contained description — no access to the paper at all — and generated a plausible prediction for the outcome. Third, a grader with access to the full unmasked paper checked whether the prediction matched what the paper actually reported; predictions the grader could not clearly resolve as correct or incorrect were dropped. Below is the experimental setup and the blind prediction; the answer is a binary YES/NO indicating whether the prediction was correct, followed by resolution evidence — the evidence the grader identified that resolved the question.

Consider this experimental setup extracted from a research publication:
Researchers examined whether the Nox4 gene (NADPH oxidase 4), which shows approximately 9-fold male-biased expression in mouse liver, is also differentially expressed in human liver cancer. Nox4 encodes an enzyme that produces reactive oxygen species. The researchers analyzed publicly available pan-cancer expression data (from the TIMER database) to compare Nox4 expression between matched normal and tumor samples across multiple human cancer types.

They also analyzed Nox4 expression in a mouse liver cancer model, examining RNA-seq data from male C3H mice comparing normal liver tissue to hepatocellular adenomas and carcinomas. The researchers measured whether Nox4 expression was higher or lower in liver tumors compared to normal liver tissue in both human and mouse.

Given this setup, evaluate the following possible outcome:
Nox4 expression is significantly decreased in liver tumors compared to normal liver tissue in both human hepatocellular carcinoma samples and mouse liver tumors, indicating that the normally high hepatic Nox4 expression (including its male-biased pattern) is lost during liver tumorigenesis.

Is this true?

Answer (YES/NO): NO